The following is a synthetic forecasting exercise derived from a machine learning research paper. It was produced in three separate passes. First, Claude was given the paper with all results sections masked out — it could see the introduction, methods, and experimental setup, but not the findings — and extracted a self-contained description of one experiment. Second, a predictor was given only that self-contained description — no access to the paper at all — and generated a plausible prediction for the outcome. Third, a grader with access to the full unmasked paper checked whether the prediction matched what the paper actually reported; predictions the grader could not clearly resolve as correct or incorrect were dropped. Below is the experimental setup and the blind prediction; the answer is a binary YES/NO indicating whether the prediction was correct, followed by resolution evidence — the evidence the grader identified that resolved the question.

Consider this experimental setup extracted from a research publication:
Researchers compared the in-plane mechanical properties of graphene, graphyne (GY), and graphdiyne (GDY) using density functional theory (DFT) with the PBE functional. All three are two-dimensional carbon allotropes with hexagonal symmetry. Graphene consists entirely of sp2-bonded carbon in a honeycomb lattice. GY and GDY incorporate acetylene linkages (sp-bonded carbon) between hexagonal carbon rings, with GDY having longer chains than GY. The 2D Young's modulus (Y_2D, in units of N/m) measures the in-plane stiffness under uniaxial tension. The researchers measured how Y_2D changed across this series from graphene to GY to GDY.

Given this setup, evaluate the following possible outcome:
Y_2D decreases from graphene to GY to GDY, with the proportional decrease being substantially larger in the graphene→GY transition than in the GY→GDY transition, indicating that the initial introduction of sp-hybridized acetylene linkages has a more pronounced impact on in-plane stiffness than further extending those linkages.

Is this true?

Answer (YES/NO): YES